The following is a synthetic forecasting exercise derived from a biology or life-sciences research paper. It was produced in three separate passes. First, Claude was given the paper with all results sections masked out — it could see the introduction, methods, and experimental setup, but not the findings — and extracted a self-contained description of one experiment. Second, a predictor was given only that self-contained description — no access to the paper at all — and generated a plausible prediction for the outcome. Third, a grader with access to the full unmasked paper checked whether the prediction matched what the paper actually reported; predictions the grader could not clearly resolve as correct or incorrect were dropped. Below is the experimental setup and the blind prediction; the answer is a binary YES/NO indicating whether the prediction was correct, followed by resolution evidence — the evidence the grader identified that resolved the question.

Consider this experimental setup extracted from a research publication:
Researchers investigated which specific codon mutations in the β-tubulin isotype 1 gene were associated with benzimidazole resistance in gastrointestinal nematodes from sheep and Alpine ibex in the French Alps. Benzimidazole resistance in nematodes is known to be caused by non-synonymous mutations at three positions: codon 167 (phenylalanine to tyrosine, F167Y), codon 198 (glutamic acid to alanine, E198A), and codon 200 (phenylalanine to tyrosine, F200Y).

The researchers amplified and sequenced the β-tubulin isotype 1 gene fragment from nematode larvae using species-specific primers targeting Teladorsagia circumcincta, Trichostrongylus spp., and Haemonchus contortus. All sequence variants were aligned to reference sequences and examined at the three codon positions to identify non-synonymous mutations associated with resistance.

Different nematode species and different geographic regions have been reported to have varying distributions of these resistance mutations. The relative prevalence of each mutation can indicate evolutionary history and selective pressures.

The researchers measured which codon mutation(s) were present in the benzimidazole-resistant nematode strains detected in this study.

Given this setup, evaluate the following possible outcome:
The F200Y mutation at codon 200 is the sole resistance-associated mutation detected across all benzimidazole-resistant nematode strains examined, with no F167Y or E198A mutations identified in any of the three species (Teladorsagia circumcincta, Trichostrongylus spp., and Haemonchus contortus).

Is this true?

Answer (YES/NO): NO